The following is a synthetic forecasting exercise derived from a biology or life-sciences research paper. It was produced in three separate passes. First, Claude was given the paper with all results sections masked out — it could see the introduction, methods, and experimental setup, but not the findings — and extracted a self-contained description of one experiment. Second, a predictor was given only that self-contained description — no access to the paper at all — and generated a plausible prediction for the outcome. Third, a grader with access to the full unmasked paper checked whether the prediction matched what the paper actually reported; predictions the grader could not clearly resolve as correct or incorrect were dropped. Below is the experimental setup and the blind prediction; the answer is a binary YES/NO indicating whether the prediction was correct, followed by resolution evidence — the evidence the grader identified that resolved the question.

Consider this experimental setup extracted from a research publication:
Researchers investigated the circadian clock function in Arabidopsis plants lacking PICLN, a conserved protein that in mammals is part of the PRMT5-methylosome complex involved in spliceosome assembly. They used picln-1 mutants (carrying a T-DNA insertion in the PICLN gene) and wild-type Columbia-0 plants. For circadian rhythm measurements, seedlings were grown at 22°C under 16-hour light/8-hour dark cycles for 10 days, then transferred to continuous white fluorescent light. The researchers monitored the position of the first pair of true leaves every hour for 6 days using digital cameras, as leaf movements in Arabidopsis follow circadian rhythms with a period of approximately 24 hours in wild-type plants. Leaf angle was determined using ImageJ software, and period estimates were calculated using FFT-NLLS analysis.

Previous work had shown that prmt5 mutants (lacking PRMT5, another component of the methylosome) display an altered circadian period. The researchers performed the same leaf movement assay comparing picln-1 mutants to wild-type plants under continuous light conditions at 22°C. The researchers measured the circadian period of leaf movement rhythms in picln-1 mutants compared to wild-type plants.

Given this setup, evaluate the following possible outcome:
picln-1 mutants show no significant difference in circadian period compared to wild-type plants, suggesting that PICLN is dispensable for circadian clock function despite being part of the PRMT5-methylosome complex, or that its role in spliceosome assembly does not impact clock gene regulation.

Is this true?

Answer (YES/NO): YES